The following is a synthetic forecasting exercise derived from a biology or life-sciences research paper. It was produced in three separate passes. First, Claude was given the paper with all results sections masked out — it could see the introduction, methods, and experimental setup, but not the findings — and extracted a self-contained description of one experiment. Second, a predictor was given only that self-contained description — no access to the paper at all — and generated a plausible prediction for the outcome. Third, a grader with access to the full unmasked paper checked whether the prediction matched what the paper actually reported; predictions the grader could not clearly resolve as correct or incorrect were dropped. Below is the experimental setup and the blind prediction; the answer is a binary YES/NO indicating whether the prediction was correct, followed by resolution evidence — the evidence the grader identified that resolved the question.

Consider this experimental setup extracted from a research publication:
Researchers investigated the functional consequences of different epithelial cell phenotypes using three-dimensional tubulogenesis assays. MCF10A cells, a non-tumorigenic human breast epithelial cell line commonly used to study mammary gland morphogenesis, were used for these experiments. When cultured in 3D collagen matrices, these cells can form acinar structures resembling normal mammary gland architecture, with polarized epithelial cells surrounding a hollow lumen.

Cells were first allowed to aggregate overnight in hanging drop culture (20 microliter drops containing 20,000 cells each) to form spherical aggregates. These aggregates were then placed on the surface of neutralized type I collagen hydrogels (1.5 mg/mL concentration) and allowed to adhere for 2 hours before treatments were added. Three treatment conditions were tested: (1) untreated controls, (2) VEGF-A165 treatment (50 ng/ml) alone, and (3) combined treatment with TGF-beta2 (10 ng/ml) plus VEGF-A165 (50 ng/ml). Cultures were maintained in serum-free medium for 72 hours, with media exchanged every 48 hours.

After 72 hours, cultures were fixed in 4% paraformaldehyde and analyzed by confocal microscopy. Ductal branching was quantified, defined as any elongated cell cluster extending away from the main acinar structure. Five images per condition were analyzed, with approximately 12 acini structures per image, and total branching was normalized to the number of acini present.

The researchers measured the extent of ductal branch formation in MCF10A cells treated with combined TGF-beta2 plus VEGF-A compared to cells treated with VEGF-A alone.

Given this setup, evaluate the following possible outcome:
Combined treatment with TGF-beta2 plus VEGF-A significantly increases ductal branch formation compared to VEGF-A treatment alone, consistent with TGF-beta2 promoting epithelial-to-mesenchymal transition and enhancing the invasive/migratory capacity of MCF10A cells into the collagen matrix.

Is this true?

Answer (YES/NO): YES